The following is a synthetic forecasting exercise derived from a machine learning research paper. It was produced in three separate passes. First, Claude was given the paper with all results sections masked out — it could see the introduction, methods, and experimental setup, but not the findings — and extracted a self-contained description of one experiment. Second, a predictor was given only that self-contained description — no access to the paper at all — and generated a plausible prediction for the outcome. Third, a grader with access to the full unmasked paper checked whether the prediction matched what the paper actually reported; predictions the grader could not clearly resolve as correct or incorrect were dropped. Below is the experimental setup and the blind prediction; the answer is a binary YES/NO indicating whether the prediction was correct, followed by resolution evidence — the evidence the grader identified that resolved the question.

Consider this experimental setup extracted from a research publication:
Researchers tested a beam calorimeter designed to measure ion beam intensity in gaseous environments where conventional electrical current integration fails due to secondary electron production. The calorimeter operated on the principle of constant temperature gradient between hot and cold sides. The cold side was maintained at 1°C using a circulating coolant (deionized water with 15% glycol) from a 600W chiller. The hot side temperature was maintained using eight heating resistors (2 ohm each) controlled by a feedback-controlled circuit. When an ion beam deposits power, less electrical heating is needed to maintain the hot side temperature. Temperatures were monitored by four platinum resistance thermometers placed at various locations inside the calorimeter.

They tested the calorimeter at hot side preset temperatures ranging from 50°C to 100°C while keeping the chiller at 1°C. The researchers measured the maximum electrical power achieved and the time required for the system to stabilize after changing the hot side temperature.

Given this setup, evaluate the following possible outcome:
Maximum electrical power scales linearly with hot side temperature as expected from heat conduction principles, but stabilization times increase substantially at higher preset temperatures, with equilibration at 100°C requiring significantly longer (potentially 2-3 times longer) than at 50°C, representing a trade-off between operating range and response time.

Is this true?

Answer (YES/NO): NO